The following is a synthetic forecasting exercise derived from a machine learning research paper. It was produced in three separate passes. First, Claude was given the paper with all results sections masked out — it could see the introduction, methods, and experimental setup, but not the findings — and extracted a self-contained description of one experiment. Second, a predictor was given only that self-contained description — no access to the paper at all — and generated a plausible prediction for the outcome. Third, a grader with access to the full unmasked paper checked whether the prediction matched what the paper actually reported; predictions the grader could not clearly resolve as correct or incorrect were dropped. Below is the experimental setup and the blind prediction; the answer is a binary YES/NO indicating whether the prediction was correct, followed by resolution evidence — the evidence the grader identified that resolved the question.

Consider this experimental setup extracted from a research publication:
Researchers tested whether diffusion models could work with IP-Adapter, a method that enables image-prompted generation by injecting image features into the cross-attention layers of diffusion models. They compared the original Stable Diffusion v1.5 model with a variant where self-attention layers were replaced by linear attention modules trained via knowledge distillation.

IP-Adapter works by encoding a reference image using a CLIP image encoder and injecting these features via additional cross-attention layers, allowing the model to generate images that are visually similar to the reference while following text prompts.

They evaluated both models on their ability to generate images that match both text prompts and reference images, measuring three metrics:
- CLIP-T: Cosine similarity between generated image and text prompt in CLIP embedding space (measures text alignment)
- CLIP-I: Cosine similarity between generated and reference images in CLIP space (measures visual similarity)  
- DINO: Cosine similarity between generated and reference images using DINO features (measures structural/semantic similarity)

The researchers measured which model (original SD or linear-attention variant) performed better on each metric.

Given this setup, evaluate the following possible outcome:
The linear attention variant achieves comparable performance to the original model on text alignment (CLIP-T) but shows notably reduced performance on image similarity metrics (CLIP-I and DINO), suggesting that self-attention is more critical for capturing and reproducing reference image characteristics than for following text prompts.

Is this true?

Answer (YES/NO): NO